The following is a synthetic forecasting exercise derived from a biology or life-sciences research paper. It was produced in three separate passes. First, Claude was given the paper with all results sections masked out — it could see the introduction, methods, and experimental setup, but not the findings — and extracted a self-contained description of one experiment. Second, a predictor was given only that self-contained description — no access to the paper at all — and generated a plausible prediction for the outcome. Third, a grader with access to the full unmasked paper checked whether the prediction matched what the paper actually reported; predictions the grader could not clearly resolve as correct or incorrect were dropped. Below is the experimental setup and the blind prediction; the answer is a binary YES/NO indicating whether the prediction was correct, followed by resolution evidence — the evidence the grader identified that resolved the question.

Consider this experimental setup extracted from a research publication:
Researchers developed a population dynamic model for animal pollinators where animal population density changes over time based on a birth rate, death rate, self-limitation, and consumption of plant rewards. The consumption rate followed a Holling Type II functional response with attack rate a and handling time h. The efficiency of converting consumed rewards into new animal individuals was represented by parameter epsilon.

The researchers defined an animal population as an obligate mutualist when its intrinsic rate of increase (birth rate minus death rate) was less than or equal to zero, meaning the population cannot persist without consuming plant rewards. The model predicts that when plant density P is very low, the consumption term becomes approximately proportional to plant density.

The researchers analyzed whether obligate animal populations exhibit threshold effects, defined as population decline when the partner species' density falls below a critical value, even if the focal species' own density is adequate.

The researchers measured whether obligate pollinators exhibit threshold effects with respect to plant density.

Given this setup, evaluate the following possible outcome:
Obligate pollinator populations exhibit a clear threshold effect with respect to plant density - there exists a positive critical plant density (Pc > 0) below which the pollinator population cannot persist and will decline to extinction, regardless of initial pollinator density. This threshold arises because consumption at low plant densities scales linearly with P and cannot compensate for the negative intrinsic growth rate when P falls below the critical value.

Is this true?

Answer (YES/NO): YES